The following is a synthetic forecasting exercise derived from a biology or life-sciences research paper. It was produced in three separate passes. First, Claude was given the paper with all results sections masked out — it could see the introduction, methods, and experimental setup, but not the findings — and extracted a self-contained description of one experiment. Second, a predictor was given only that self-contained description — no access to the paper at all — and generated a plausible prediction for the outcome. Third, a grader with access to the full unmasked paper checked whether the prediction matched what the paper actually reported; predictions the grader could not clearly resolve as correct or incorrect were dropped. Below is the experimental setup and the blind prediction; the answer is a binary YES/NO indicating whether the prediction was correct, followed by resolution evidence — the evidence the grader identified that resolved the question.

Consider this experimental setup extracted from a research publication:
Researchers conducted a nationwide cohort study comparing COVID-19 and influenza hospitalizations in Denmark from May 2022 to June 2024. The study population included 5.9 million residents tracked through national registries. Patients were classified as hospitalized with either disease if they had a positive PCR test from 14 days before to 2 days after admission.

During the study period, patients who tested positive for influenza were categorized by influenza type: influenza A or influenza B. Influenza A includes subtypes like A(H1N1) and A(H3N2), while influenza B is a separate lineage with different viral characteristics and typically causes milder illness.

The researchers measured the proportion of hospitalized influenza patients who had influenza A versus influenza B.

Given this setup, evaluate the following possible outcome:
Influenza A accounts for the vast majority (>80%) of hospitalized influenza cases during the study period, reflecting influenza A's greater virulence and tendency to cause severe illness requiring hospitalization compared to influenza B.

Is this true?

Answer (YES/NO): YES